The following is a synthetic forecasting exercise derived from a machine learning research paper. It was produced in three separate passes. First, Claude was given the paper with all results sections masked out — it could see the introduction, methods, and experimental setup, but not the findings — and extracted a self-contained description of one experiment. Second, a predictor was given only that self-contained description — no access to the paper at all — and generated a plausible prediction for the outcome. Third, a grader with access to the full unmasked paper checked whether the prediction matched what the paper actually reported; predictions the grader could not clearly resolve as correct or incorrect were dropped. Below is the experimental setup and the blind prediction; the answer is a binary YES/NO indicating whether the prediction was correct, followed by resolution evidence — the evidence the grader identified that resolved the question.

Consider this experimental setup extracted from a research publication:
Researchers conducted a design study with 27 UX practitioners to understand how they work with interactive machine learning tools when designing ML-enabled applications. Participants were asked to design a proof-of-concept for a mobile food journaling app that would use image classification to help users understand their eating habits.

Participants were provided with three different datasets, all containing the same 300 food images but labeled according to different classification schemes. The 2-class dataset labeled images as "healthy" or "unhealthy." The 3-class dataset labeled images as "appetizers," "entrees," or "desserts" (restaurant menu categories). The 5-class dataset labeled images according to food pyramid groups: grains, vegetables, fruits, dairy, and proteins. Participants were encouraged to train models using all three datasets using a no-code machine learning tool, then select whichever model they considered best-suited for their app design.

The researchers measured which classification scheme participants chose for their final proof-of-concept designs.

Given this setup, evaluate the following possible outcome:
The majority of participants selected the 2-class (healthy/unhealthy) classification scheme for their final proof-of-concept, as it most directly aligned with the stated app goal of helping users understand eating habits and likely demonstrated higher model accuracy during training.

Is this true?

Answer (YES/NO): NO